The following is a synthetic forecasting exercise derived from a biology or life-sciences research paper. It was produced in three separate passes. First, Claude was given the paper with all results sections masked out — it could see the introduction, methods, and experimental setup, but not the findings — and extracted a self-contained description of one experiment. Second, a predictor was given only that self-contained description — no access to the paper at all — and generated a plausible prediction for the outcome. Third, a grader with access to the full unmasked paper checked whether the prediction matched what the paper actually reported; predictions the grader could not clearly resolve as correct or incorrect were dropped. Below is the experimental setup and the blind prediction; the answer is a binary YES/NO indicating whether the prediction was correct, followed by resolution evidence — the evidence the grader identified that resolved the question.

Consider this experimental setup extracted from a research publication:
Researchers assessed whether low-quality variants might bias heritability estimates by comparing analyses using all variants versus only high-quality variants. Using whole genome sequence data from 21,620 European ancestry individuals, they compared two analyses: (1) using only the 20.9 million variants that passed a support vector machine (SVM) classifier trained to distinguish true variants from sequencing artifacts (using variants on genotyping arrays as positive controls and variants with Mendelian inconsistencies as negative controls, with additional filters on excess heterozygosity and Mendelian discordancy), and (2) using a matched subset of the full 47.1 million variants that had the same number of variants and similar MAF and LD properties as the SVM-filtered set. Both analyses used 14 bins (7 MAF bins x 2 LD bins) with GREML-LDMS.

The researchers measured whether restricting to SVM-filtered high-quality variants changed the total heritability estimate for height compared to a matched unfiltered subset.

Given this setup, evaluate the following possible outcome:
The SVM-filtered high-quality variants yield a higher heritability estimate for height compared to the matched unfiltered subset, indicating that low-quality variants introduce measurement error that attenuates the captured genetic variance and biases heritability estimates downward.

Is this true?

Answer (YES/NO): NO